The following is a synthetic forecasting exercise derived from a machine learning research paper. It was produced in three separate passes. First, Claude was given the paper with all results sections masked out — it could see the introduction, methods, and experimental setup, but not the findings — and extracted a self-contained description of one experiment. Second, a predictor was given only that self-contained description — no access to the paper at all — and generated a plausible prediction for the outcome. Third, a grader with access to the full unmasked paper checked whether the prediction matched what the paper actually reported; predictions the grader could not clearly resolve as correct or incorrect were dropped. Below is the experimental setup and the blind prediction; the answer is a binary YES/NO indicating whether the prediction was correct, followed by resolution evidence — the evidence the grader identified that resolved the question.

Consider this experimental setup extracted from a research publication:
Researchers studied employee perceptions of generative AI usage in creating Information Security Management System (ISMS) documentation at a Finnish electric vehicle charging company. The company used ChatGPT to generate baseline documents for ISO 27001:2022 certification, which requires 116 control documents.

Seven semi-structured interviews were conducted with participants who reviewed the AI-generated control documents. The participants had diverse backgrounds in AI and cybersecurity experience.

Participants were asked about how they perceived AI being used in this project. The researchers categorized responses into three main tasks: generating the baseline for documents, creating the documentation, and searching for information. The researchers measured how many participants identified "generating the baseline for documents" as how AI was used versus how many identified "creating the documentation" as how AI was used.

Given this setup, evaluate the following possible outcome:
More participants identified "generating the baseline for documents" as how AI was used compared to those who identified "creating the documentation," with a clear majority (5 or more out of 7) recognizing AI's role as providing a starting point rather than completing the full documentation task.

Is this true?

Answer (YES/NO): YES